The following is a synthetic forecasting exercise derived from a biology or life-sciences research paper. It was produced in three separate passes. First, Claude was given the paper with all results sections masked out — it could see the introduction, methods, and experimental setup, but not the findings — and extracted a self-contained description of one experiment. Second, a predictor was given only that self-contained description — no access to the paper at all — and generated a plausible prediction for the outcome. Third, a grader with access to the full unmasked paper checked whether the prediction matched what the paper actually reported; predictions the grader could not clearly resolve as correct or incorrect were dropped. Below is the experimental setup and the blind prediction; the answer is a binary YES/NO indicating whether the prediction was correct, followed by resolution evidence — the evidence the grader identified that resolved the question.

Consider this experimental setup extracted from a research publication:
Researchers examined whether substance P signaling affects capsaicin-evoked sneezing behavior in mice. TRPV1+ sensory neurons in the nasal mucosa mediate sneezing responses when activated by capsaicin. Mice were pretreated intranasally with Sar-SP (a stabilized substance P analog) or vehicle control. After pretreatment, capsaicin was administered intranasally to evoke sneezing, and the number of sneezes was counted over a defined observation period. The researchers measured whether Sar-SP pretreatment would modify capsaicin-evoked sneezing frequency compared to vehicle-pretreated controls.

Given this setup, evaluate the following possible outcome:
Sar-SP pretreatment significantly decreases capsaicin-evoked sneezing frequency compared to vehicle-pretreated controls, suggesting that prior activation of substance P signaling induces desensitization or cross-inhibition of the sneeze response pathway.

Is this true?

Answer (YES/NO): NO